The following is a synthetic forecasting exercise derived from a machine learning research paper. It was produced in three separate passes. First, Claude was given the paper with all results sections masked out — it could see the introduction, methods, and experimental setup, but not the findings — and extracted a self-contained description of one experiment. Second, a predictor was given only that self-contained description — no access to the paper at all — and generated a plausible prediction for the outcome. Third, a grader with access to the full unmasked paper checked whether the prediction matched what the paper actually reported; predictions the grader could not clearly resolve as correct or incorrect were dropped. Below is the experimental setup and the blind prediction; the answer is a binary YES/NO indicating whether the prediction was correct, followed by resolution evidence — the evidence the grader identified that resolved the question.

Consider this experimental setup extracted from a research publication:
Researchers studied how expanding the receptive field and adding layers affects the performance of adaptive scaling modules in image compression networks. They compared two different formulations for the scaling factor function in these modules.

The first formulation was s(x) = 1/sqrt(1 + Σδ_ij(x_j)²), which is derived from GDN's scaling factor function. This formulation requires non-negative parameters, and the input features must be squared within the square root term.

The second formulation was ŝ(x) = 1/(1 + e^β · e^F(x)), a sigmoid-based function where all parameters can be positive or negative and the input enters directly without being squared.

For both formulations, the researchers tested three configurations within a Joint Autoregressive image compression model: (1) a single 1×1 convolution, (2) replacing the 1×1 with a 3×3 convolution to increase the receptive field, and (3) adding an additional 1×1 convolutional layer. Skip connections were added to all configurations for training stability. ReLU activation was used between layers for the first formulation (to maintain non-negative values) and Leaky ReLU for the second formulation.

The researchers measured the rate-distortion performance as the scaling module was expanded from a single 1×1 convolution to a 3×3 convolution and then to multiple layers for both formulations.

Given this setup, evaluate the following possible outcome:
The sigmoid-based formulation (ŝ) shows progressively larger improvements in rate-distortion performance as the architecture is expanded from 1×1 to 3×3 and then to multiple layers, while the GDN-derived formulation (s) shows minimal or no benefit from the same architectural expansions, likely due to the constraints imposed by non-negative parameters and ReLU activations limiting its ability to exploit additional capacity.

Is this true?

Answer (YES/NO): YES